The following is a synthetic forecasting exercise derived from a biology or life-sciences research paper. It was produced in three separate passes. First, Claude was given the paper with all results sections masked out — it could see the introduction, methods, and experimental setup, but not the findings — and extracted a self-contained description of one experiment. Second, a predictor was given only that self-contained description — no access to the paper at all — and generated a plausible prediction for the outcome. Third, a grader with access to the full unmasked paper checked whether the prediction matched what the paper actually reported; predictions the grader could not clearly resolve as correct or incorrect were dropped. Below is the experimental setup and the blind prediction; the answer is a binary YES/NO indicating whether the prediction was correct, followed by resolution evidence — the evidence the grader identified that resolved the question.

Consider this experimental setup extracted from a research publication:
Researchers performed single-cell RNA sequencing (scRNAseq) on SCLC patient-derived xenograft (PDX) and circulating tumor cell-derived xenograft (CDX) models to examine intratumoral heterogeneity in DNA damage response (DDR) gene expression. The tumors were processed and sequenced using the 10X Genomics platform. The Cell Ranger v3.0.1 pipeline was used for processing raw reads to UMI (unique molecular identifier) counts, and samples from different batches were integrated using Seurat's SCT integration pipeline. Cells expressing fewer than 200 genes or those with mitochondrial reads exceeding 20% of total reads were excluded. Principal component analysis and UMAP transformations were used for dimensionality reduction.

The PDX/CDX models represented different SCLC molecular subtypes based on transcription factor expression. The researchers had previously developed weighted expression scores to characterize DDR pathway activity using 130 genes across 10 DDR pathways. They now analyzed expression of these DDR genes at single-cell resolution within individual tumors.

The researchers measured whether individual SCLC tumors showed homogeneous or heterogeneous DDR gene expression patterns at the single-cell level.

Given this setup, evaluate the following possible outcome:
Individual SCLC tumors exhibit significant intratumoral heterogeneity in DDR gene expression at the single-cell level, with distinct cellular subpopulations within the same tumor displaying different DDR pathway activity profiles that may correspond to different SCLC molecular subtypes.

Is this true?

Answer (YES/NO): YES